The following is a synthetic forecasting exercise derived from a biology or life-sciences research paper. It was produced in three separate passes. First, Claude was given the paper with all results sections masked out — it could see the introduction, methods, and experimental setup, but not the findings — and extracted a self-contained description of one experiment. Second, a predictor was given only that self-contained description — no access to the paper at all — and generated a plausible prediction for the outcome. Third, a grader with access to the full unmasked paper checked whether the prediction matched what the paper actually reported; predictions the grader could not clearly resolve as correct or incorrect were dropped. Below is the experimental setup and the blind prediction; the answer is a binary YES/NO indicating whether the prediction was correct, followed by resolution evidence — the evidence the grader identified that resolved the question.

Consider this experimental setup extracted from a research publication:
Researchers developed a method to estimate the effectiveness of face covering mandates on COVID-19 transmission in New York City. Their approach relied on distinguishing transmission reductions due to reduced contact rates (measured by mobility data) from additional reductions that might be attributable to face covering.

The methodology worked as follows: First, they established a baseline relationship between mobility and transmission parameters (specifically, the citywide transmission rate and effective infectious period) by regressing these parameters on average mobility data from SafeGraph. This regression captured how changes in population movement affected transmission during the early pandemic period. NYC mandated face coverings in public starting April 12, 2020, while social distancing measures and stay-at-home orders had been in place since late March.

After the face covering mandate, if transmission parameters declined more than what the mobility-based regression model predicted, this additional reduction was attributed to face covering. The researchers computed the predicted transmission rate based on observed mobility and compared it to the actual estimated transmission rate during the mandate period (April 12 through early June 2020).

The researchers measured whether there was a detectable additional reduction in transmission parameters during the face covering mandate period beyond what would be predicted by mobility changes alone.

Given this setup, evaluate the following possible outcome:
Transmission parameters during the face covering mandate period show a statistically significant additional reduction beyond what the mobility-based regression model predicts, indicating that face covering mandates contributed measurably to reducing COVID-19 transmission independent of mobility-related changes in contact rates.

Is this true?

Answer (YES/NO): YES